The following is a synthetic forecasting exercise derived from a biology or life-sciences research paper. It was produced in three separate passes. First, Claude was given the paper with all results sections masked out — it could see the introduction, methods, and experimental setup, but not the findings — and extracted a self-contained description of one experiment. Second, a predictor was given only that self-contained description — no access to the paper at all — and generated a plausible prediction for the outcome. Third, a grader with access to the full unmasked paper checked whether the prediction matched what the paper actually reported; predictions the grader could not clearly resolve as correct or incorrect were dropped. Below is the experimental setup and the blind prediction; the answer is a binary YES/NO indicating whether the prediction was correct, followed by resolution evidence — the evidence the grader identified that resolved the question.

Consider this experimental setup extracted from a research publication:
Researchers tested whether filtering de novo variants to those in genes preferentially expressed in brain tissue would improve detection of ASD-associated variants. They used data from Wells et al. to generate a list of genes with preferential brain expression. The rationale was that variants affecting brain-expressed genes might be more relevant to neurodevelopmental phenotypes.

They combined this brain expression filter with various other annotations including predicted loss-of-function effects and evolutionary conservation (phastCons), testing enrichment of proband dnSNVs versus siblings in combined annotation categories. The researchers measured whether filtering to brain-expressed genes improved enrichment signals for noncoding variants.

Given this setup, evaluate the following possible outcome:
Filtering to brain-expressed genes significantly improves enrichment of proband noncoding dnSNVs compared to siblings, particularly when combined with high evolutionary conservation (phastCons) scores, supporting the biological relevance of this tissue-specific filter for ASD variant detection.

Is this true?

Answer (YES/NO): NO